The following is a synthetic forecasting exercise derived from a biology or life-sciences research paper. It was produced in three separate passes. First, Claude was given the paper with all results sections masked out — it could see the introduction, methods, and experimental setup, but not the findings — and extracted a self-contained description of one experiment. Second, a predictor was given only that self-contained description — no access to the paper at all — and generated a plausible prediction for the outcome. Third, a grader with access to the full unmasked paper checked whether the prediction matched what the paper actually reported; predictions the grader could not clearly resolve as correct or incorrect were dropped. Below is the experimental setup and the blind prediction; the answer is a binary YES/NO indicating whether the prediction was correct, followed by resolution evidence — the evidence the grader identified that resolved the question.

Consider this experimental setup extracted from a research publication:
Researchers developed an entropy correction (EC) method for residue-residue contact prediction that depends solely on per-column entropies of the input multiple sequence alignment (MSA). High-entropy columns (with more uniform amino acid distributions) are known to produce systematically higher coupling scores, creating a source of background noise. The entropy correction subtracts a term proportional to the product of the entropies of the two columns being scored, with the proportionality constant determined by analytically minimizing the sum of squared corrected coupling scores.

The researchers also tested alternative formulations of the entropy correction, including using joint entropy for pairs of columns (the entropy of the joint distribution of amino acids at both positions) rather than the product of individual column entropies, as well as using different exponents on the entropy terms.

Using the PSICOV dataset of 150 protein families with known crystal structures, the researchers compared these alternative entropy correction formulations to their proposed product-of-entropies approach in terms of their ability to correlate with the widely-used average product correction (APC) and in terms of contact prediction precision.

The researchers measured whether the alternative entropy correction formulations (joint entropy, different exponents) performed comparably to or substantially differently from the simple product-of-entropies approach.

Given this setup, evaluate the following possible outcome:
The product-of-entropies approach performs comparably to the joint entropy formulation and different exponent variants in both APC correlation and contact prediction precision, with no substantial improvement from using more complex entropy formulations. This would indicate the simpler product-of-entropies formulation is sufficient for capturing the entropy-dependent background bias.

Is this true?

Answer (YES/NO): YES